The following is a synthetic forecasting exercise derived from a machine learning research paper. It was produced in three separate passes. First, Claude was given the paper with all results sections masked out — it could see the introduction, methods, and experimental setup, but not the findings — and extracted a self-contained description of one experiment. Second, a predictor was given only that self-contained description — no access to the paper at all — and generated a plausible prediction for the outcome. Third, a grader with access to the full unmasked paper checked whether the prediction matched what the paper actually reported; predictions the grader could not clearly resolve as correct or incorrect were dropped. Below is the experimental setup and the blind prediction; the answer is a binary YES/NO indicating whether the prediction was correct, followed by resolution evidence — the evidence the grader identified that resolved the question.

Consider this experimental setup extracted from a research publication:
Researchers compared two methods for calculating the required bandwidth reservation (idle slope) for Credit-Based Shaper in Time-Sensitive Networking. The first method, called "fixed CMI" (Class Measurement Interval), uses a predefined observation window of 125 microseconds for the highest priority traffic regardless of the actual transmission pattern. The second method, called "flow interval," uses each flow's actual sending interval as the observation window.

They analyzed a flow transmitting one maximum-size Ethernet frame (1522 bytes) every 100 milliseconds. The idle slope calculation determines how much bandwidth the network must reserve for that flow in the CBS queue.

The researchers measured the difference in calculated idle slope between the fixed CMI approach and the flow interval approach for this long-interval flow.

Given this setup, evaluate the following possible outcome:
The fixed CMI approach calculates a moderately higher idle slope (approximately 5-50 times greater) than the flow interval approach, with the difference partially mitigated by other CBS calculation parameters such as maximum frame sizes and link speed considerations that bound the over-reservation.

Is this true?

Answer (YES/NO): NO